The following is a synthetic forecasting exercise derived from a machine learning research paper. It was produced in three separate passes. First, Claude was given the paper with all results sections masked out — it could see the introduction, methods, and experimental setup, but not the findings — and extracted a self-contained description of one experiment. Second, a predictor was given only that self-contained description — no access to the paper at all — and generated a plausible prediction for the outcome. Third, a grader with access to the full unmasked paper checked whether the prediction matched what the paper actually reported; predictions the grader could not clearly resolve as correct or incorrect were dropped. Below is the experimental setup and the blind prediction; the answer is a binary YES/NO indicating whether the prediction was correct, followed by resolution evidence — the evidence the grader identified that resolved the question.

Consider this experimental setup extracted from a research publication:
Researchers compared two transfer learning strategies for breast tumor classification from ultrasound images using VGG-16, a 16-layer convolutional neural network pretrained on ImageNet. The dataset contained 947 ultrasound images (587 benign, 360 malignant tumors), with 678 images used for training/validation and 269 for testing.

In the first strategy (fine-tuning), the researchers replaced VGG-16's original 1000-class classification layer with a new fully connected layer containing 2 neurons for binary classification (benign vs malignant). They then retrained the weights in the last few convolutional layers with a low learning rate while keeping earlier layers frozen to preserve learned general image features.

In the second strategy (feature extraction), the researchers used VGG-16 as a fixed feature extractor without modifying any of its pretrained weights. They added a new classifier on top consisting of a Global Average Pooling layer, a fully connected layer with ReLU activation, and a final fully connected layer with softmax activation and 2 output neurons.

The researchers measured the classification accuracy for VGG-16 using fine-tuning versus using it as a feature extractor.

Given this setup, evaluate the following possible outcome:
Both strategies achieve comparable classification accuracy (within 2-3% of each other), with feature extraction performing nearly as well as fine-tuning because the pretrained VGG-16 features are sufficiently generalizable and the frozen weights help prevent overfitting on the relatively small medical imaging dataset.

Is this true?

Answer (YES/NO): NO